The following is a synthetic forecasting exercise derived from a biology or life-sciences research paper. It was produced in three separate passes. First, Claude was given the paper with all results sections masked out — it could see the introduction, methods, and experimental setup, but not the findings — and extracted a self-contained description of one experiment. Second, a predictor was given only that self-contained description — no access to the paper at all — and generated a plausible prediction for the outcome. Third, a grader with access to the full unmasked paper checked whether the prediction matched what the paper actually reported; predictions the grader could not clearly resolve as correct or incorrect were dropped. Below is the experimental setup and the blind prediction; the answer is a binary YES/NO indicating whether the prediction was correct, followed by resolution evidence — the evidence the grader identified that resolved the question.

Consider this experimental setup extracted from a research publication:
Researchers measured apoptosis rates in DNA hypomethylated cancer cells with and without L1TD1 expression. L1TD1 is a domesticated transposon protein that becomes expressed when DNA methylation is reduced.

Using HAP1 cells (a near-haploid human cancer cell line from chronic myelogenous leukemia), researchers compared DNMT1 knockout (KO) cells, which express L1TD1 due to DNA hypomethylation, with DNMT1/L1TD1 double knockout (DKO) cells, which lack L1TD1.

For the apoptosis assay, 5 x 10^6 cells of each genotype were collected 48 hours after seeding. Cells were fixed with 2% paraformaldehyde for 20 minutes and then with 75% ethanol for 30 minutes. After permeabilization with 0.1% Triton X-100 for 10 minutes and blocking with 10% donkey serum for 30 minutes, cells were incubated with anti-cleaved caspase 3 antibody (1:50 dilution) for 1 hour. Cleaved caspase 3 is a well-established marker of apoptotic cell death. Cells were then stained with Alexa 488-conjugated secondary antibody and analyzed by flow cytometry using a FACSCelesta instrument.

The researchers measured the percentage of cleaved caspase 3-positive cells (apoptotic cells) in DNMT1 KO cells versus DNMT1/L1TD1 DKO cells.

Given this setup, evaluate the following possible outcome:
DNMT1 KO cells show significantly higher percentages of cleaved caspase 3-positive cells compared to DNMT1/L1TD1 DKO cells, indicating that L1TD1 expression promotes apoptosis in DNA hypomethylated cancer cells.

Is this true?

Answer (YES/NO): NO